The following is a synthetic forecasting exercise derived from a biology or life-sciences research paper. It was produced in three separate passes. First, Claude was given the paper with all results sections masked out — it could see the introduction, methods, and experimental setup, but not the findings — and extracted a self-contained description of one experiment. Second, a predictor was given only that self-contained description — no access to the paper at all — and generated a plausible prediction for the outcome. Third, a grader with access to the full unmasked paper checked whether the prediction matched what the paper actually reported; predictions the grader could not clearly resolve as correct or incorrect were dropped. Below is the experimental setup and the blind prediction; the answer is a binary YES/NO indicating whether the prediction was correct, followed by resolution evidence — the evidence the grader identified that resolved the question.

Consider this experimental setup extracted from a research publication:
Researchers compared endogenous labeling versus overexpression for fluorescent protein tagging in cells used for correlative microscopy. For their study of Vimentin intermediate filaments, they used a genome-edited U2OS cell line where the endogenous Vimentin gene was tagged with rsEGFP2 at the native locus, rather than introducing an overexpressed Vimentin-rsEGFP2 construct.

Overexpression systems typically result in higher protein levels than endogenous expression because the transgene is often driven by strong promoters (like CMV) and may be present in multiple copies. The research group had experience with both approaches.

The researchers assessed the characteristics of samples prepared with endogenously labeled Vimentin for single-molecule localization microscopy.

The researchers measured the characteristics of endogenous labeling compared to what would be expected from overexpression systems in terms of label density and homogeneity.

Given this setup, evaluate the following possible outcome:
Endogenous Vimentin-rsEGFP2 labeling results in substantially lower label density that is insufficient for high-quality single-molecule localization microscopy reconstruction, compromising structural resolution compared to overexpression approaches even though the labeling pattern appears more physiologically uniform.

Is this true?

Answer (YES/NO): NO